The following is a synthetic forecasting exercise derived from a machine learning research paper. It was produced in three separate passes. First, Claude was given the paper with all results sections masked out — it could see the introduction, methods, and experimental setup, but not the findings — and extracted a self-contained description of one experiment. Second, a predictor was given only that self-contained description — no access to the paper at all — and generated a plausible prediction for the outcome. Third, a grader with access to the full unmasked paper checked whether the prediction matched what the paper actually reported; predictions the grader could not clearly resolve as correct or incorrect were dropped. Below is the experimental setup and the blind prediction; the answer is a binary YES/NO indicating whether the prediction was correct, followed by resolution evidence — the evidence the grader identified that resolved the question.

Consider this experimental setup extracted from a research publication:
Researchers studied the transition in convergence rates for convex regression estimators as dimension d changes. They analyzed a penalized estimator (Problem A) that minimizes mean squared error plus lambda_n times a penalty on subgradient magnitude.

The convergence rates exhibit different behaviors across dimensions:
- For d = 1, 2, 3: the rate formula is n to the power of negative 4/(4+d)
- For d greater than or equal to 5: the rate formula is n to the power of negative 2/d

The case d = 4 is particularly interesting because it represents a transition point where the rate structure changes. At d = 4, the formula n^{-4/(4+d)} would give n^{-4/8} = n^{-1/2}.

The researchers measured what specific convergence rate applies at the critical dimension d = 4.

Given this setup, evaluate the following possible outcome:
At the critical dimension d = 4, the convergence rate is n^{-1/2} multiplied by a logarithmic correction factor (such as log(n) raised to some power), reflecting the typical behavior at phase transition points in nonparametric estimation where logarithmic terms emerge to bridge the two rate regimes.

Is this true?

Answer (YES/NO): YES